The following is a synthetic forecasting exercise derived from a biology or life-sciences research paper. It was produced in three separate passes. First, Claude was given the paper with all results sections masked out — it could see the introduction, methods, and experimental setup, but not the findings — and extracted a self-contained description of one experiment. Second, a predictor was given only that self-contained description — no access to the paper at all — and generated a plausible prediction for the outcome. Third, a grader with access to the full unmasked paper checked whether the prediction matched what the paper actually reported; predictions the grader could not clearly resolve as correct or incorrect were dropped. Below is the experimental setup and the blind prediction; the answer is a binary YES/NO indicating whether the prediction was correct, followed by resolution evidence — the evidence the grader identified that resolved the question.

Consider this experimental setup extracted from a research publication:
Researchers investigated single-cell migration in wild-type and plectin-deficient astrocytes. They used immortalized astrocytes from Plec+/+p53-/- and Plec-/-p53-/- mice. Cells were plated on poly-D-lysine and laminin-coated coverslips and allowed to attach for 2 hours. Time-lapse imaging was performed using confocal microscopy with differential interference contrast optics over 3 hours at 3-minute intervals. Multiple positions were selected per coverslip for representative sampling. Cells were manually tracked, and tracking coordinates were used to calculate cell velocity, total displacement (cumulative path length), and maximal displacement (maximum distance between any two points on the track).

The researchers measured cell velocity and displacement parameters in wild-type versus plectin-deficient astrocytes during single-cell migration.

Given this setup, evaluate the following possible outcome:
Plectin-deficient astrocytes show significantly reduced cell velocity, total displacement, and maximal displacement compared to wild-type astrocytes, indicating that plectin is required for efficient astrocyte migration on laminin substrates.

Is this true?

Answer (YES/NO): YES